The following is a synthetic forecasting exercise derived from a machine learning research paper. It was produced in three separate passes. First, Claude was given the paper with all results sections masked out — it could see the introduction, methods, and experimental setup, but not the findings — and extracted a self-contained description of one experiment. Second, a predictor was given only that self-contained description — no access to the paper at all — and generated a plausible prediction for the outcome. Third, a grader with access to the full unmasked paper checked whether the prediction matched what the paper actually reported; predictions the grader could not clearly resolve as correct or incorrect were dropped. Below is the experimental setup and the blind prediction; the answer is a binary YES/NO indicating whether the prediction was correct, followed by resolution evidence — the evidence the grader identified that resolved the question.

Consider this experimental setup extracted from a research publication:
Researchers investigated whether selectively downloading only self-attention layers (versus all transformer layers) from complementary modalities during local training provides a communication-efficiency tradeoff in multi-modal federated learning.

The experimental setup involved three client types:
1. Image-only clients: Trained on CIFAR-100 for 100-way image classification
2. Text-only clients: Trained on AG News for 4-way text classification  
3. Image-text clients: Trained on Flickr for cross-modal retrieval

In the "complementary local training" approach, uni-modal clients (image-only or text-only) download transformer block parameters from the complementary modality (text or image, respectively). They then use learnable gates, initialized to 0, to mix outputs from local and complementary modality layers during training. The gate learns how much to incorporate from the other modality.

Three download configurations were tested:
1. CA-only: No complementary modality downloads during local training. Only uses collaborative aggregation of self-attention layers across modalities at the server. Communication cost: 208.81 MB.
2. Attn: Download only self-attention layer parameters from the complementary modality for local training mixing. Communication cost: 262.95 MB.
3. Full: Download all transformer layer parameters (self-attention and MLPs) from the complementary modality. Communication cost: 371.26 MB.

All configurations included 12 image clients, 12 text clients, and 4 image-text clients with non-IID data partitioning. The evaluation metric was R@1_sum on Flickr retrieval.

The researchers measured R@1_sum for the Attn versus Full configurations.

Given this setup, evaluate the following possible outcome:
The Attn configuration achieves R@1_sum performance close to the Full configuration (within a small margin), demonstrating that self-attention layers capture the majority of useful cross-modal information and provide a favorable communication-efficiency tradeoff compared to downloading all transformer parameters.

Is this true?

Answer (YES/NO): YES